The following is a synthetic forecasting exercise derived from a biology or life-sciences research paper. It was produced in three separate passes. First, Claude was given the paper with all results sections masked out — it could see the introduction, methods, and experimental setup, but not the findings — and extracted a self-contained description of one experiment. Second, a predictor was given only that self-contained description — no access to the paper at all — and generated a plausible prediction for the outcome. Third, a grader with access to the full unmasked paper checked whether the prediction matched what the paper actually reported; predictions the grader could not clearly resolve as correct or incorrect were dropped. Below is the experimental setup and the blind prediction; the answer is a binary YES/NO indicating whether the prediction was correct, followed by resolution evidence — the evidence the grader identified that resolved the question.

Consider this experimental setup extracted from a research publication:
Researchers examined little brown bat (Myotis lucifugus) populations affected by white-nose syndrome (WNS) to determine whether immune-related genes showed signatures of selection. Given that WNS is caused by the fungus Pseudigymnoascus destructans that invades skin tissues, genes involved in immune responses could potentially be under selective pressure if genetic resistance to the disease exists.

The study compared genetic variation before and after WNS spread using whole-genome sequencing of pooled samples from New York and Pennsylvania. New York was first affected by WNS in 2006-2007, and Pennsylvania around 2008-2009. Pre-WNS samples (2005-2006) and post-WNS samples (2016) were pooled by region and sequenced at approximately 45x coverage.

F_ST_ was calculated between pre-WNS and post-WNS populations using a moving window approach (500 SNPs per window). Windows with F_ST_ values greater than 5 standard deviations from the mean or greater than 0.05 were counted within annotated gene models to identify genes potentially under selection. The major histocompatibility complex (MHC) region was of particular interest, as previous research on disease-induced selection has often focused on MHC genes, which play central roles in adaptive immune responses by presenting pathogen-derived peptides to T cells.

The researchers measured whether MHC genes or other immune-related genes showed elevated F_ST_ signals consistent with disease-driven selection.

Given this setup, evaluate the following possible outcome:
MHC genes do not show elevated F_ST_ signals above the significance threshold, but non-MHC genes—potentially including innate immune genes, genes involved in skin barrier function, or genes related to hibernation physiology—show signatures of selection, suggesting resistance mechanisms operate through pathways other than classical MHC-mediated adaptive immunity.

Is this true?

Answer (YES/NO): NO